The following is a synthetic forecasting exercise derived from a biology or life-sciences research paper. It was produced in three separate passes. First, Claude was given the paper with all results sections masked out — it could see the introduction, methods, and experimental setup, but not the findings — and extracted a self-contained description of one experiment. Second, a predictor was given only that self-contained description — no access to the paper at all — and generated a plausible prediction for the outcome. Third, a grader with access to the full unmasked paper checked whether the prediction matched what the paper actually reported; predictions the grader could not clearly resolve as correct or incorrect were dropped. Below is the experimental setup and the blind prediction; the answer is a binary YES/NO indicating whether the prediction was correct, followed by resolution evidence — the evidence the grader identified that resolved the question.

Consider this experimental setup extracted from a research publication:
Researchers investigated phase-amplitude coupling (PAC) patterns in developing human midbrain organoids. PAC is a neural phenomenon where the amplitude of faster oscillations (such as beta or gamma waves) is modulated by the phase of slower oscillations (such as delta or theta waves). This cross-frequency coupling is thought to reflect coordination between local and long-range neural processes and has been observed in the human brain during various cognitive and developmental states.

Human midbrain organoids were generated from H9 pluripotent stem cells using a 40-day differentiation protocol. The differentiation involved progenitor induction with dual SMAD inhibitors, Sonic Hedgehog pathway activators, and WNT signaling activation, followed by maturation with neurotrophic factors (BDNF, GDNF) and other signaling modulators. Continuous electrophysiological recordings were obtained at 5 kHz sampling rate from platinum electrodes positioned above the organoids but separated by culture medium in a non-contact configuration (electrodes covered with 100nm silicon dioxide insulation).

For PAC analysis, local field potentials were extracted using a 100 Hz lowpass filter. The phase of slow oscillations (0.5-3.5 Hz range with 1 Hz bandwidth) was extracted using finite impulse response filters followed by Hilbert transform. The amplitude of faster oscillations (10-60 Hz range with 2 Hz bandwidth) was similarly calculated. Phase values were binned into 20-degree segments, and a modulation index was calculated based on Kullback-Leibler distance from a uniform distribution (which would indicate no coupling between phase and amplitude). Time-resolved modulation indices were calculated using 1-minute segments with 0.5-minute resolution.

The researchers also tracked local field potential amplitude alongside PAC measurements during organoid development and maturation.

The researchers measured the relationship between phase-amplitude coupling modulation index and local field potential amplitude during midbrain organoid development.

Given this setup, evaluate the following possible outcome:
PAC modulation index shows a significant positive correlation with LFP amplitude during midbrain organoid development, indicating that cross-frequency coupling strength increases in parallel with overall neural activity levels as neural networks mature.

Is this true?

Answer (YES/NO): NO